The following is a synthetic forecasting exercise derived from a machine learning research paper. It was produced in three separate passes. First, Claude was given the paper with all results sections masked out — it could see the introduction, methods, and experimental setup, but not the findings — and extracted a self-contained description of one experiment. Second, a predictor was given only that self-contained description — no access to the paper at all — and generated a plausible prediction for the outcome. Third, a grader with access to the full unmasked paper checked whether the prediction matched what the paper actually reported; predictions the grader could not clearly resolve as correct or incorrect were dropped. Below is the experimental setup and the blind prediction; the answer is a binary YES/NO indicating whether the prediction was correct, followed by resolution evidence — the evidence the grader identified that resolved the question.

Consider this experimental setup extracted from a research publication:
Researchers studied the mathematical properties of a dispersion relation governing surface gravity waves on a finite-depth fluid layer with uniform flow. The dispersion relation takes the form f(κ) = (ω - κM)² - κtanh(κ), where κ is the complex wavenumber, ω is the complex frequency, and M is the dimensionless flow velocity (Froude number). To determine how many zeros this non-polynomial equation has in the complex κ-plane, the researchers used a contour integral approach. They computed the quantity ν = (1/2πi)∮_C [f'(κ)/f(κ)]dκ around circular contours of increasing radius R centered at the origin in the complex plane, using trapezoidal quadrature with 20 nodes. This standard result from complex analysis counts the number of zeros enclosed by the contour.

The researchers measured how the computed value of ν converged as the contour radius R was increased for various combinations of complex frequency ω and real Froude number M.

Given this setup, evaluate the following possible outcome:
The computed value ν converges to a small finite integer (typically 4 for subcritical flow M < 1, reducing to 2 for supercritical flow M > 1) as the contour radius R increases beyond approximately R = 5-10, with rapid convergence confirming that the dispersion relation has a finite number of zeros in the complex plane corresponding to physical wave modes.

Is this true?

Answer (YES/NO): NO